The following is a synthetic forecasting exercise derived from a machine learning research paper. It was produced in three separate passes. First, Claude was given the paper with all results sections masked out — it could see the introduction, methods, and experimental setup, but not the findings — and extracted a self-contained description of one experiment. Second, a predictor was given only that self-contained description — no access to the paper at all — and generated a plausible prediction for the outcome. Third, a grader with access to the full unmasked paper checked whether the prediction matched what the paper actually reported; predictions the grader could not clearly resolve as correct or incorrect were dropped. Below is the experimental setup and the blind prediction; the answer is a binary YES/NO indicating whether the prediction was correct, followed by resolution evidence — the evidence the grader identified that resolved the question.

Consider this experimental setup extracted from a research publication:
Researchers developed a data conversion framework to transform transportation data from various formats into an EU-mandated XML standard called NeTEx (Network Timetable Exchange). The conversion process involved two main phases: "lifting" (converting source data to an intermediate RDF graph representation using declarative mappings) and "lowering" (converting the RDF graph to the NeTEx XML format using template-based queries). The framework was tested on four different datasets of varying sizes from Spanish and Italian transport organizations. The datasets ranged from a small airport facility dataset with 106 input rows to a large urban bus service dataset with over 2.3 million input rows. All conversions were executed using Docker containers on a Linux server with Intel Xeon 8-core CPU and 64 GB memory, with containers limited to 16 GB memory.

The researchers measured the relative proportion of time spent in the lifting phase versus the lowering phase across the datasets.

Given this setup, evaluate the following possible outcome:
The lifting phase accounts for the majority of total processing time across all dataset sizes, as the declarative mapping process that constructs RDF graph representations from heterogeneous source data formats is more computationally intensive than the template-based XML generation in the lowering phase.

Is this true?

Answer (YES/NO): NO